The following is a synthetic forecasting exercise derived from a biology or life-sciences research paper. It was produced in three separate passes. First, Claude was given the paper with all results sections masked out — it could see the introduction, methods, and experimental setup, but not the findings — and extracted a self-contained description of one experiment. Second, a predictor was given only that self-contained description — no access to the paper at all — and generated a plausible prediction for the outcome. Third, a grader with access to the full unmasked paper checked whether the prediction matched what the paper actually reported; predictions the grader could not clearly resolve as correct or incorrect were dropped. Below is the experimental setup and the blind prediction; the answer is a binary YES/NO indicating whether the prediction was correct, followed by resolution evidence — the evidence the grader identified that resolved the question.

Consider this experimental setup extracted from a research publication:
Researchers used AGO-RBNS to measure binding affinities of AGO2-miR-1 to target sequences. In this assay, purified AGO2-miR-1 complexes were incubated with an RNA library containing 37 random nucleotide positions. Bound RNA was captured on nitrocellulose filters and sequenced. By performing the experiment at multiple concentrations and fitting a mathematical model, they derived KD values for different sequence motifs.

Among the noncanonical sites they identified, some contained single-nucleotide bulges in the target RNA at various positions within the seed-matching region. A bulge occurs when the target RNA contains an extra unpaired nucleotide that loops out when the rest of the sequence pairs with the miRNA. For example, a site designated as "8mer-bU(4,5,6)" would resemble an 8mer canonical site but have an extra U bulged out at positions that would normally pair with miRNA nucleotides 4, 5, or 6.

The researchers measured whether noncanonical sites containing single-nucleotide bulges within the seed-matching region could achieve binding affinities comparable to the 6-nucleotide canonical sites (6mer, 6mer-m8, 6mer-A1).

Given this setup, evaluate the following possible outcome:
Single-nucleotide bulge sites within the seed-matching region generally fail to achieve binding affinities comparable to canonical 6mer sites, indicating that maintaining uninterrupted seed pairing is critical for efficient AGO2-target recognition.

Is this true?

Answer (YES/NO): NO